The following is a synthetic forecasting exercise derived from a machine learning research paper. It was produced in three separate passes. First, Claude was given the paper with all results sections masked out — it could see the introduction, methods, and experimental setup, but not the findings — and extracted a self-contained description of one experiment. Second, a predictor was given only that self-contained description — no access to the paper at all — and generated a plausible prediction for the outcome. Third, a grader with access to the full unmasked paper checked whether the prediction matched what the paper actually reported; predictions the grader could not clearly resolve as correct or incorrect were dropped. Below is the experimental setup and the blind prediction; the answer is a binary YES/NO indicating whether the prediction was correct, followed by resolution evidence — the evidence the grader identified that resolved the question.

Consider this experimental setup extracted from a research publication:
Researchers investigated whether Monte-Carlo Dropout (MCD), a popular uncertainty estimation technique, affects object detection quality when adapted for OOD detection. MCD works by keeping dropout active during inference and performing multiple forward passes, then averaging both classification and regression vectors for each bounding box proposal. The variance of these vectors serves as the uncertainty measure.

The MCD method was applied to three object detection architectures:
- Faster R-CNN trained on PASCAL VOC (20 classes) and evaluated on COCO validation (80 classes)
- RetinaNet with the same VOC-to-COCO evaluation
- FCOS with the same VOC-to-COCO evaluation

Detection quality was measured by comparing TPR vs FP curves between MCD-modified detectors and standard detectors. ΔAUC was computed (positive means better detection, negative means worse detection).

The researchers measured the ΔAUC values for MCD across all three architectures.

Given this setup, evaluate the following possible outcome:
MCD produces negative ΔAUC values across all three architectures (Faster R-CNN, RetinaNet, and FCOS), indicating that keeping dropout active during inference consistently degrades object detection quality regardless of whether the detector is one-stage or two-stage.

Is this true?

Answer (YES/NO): NO